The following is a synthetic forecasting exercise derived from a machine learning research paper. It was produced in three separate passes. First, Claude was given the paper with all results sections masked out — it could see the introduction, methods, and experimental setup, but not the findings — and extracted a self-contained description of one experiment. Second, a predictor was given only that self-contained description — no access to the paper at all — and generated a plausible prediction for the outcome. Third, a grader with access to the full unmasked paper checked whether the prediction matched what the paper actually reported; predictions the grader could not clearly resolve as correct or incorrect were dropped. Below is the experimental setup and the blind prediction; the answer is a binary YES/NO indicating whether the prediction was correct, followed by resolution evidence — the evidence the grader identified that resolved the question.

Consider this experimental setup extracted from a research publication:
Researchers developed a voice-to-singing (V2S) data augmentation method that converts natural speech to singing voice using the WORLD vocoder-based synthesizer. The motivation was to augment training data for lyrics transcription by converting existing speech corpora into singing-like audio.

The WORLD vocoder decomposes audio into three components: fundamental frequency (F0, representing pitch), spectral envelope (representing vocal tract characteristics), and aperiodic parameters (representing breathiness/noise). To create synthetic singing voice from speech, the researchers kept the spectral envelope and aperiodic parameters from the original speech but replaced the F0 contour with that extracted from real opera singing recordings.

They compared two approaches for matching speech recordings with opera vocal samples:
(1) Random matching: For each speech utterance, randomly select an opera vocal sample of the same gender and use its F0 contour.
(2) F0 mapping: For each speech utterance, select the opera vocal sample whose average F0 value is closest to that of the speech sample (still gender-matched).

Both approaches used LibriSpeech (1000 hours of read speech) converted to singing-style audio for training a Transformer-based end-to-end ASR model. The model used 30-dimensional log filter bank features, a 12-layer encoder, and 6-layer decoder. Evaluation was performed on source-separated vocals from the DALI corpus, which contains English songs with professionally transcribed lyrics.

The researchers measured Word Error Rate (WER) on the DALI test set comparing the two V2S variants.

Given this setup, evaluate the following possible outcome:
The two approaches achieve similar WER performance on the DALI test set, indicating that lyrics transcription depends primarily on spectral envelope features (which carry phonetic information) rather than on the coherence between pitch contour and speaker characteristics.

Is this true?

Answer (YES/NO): NO